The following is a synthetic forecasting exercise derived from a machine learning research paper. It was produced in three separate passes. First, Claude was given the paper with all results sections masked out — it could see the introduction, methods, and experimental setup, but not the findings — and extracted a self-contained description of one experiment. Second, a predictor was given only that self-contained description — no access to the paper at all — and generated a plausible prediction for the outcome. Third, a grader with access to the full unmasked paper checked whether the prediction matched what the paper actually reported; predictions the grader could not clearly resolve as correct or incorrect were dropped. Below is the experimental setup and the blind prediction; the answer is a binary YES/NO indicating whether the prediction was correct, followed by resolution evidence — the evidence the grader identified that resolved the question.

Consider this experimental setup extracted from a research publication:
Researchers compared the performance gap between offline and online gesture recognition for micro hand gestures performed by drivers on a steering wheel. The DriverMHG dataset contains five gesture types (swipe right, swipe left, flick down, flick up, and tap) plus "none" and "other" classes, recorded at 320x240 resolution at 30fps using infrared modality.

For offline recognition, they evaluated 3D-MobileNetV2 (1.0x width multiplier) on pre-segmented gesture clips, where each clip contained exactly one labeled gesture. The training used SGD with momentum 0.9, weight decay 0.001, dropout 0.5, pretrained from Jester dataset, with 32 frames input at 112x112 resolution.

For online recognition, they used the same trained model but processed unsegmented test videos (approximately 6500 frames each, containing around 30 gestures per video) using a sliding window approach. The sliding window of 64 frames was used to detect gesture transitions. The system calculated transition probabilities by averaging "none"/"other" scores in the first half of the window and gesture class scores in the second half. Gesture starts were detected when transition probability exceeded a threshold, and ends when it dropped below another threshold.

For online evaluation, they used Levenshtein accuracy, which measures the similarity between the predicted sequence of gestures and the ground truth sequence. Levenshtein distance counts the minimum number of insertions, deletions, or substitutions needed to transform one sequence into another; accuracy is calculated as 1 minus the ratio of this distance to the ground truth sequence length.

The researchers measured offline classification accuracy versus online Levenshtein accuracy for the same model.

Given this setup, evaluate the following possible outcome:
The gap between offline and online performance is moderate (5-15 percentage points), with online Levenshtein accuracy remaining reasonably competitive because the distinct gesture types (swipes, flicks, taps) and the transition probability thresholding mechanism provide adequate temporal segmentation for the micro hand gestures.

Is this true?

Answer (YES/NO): NO